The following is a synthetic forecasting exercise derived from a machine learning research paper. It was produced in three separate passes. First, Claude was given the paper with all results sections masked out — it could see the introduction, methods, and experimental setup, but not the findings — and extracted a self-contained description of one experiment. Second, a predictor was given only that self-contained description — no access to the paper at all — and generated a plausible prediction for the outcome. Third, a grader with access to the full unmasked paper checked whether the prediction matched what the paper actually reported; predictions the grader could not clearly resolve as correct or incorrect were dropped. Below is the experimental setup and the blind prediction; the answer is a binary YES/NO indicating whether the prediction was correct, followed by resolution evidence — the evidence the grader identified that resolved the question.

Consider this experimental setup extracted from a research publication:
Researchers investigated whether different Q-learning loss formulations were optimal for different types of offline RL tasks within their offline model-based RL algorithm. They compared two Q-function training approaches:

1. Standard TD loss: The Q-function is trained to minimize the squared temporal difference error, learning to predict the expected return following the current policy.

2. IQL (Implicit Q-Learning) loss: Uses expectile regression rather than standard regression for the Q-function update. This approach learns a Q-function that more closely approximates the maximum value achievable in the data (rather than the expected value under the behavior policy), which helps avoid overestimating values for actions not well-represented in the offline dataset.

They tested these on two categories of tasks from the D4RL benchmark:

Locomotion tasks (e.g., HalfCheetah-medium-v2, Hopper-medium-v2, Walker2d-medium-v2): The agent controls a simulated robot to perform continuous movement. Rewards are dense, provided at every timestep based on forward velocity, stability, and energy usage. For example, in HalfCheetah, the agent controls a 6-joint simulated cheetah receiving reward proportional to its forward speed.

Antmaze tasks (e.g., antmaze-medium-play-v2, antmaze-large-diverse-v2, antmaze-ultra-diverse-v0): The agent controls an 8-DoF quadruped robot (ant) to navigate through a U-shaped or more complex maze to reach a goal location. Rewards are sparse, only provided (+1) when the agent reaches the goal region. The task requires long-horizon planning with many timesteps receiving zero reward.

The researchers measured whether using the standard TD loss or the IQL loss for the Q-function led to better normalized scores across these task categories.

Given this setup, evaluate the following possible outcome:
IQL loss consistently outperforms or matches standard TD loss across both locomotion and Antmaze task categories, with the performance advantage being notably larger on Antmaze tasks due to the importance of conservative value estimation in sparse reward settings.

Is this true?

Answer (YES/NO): NO